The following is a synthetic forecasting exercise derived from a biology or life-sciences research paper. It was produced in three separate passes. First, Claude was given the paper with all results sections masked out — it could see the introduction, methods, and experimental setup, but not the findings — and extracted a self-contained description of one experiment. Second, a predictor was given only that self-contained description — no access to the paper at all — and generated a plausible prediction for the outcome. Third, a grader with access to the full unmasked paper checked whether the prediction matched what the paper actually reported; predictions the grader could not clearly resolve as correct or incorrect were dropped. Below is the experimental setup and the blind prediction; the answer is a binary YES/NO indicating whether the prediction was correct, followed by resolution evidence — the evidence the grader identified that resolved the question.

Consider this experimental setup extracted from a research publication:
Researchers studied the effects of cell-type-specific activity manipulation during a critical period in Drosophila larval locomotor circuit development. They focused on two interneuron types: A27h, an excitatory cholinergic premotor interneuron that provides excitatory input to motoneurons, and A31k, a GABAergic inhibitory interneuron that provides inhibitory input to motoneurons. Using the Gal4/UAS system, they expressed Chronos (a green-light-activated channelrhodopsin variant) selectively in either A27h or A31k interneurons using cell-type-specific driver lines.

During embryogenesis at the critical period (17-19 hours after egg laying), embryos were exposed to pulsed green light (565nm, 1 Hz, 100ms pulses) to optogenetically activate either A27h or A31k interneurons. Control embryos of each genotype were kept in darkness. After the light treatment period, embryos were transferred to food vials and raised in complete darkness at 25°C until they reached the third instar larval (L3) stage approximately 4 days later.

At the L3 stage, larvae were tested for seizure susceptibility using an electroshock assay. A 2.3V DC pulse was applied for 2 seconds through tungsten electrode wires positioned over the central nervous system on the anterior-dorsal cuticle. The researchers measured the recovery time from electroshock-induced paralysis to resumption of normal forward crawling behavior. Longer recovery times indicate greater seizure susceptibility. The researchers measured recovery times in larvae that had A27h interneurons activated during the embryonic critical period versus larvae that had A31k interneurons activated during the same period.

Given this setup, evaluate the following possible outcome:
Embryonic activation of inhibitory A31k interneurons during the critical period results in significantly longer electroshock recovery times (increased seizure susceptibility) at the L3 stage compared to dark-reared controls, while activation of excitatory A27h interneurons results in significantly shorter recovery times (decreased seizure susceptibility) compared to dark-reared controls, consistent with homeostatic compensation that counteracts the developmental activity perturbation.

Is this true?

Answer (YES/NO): NO